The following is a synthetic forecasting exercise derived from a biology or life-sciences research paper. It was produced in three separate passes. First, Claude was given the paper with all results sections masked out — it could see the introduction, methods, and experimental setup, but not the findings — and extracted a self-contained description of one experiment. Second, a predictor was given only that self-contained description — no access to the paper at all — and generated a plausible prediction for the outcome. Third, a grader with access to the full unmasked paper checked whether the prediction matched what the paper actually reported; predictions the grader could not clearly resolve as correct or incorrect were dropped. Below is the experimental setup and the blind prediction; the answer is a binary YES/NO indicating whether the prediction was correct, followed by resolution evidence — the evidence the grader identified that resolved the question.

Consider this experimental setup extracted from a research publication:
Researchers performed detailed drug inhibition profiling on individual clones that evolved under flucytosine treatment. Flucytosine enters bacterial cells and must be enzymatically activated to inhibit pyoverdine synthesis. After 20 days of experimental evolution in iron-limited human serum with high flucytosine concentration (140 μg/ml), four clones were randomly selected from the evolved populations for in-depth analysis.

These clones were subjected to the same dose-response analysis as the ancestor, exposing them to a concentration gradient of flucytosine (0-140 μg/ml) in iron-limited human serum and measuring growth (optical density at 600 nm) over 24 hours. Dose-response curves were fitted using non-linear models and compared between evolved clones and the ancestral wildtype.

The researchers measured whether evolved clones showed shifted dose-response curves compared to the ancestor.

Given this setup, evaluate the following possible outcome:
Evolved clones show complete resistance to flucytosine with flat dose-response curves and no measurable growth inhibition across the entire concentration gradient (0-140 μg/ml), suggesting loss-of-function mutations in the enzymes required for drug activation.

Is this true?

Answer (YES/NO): YES